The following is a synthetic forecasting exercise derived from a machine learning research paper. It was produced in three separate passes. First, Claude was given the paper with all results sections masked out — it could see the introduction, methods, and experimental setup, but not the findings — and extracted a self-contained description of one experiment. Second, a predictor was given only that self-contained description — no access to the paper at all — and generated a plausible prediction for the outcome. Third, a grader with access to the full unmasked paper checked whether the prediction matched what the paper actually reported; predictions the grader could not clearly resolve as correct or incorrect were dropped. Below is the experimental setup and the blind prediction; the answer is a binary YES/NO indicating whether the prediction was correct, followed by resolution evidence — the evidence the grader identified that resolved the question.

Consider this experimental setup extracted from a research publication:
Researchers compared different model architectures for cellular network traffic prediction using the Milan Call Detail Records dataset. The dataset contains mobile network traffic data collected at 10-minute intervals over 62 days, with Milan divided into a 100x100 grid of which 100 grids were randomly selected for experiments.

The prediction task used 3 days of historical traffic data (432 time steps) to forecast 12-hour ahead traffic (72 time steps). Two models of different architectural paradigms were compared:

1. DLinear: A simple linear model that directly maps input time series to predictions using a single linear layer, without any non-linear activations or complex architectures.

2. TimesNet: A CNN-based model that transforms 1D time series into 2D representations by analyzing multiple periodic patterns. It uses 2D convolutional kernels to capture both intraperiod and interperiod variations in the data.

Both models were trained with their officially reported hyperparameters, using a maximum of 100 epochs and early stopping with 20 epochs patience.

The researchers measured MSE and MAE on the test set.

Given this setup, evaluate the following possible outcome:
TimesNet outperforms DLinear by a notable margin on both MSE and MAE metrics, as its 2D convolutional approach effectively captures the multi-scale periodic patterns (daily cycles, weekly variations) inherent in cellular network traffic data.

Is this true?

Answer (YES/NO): NO